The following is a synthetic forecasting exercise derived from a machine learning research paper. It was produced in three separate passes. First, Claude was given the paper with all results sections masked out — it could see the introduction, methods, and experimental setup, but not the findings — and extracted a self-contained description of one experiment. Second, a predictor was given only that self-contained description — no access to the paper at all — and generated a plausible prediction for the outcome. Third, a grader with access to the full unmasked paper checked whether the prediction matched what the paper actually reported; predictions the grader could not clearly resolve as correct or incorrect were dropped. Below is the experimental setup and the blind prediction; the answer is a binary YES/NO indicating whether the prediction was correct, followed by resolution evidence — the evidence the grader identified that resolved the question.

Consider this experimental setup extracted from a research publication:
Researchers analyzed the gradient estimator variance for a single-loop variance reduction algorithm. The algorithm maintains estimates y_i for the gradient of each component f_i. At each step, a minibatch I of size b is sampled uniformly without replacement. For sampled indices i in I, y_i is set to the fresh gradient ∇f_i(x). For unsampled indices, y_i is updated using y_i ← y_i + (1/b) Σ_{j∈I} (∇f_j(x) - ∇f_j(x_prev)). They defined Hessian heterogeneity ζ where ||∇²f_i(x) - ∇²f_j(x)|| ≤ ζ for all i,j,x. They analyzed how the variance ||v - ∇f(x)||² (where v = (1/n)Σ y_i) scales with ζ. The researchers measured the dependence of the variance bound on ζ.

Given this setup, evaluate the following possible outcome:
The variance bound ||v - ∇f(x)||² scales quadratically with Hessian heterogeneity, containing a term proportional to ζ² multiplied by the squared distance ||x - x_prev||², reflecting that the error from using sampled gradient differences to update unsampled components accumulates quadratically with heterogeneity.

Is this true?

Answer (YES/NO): YES